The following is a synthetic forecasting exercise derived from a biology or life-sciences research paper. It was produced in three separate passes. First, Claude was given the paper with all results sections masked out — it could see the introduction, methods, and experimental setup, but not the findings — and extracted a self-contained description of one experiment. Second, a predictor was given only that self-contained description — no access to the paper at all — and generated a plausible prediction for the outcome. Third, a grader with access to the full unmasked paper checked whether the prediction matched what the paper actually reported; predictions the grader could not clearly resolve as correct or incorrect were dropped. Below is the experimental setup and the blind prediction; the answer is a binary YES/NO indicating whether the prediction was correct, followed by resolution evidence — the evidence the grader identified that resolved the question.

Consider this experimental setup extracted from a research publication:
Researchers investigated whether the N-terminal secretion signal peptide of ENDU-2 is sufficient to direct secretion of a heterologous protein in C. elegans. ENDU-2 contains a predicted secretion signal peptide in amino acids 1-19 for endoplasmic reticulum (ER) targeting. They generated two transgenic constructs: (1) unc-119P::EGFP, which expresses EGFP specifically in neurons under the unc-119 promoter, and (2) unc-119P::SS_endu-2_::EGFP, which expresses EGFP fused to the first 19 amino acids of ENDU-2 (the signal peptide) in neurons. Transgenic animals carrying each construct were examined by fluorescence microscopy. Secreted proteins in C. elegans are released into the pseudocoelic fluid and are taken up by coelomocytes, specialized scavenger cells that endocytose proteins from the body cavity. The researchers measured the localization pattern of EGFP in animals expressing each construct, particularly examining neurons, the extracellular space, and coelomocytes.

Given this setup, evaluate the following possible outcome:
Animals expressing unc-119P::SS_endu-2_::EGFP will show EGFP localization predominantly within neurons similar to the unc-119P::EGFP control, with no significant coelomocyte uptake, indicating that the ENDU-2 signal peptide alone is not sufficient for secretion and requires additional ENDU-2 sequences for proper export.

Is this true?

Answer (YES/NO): NO